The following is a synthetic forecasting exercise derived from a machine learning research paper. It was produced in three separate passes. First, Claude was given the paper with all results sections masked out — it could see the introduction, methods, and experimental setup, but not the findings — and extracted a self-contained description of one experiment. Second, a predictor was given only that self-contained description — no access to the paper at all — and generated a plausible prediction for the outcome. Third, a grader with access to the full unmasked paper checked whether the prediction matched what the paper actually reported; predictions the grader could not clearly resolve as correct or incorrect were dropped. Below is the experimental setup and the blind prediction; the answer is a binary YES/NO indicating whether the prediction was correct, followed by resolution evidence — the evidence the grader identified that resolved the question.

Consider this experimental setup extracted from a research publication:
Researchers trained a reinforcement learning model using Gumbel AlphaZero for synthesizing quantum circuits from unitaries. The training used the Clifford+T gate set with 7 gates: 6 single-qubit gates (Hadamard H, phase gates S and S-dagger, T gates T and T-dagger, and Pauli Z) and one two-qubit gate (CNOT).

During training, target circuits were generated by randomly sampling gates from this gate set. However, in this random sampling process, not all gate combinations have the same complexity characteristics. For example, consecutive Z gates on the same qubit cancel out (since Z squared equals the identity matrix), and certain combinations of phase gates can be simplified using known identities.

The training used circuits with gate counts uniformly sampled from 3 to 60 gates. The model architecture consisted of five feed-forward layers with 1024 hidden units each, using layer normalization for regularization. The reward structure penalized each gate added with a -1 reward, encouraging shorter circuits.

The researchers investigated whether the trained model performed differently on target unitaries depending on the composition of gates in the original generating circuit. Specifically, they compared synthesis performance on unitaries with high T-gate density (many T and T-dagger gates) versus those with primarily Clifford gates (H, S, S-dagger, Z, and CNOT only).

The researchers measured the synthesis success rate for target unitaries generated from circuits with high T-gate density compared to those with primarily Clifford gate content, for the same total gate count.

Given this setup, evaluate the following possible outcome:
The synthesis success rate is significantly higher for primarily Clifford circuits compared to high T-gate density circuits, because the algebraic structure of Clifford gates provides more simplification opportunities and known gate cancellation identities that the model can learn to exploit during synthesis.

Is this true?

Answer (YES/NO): NO